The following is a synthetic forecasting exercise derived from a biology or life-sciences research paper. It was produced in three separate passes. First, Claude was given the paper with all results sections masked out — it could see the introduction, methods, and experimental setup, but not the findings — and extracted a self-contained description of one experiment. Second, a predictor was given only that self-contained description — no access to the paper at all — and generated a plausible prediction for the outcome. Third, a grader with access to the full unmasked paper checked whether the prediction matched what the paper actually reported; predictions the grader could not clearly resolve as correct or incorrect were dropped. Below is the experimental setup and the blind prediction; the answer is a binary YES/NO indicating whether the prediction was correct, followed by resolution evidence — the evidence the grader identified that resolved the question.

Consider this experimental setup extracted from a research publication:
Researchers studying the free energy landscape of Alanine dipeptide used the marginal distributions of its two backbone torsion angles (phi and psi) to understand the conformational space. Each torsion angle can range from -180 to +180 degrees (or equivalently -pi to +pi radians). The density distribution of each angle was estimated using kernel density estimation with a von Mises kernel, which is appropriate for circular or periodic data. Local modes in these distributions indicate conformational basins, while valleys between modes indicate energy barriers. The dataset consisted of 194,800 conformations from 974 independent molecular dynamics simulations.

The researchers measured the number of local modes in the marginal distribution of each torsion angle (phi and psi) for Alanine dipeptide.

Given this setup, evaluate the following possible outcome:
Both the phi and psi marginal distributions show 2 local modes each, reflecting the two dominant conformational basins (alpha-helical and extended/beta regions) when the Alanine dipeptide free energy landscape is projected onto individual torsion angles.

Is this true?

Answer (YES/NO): NO